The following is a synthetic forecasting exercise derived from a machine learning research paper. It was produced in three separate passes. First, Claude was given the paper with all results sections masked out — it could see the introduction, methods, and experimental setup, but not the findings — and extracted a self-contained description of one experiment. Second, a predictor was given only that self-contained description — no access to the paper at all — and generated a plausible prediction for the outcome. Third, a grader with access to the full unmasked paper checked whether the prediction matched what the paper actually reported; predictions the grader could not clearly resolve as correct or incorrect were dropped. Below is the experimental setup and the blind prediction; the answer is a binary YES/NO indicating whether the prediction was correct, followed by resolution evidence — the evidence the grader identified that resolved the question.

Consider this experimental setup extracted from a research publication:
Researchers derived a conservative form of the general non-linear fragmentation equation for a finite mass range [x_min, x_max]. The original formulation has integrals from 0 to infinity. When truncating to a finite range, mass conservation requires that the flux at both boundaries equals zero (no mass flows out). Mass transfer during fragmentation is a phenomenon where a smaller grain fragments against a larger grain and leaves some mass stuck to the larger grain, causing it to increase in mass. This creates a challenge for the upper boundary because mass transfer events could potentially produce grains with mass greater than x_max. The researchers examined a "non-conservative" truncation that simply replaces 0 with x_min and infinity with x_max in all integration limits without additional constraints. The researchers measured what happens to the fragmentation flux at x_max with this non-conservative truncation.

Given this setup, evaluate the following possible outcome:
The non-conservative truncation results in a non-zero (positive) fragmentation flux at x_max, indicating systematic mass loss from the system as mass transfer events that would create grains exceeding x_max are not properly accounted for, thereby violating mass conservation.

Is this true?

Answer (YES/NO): YES